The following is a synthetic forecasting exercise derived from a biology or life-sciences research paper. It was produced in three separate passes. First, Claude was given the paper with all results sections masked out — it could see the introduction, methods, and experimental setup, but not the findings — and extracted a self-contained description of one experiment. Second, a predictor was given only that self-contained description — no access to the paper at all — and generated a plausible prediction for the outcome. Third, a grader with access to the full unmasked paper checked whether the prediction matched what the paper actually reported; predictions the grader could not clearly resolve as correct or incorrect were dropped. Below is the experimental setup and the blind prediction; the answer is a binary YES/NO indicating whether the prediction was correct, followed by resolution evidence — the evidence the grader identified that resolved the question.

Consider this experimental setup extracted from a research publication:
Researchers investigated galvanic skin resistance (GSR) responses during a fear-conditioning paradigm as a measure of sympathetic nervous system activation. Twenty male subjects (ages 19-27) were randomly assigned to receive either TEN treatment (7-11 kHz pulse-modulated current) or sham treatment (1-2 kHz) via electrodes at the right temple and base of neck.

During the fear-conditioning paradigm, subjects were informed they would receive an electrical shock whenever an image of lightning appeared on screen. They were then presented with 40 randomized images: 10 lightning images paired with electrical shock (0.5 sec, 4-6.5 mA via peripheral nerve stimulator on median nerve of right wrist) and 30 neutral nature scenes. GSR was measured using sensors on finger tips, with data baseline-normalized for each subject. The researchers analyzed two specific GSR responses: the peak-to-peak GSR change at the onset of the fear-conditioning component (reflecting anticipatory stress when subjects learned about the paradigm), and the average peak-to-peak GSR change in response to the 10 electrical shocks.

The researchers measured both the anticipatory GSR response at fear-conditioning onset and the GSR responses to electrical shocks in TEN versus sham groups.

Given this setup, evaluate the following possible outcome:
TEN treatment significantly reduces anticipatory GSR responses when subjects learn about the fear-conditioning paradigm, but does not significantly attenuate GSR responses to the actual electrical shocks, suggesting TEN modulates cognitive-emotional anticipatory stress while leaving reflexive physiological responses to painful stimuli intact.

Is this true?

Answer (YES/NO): NO